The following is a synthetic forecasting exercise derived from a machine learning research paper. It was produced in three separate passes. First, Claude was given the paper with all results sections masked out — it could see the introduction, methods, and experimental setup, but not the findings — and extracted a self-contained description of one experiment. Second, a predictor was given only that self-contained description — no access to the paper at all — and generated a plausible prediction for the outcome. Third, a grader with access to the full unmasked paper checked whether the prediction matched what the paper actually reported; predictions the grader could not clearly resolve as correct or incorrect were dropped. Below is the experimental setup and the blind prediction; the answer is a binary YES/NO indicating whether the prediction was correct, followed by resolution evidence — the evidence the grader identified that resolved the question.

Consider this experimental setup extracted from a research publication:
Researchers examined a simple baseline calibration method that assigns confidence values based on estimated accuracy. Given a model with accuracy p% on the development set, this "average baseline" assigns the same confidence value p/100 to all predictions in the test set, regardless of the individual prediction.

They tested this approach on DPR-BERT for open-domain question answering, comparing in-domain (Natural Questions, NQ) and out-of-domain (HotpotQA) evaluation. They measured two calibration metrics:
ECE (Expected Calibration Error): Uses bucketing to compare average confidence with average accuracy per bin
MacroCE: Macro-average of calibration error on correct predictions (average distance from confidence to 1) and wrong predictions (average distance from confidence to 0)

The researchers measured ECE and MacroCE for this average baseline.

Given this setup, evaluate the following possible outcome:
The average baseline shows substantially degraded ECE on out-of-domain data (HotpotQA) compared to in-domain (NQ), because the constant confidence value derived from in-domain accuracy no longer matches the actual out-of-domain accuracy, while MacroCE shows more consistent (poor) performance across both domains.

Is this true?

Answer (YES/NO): YES